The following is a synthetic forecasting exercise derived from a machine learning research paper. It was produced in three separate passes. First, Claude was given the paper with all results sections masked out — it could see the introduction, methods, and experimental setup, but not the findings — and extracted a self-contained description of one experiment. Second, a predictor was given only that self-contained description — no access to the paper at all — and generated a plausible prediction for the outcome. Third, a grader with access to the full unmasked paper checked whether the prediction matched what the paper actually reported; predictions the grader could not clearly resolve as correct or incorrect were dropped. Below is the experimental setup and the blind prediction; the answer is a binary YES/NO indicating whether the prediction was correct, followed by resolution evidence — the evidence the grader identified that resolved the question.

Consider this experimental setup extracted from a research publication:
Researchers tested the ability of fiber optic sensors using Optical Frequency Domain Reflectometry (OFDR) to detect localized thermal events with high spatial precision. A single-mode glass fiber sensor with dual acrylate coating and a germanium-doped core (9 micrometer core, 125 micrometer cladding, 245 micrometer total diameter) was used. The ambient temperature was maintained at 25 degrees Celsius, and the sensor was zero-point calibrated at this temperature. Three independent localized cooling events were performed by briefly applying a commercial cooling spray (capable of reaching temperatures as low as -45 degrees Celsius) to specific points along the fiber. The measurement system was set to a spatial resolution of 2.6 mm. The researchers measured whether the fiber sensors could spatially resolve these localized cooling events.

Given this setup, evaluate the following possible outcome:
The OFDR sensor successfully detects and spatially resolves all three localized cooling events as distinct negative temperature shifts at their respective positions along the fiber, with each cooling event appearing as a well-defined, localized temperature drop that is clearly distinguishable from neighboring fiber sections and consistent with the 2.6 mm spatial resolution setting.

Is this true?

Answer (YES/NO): YES